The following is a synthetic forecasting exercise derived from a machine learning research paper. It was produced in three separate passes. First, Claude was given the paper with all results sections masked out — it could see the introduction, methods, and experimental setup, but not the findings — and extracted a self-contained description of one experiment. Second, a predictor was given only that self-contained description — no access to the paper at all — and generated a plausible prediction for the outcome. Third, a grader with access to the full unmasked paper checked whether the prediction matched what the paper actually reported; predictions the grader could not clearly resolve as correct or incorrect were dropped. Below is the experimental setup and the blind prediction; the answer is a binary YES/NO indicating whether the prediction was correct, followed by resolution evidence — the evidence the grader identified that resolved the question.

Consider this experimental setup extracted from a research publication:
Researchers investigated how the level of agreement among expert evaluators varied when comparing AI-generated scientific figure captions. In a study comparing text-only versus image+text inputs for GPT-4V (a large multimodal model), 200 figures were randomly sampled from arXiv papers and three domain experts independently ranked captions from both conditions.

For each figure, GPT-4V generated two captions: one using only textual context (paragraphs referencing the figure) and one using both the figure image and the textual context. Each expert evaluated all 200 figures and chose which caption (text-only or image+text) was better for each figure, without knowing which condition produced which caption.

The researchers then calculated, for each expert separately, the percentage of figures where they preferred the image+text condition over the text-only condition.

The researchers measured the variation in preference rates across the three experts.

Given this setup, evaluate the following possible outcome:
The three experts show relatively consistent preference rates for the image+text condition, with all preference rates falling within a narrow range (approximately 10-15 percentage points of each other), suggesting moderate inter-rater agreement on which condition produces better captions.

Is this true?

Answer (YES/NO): NO